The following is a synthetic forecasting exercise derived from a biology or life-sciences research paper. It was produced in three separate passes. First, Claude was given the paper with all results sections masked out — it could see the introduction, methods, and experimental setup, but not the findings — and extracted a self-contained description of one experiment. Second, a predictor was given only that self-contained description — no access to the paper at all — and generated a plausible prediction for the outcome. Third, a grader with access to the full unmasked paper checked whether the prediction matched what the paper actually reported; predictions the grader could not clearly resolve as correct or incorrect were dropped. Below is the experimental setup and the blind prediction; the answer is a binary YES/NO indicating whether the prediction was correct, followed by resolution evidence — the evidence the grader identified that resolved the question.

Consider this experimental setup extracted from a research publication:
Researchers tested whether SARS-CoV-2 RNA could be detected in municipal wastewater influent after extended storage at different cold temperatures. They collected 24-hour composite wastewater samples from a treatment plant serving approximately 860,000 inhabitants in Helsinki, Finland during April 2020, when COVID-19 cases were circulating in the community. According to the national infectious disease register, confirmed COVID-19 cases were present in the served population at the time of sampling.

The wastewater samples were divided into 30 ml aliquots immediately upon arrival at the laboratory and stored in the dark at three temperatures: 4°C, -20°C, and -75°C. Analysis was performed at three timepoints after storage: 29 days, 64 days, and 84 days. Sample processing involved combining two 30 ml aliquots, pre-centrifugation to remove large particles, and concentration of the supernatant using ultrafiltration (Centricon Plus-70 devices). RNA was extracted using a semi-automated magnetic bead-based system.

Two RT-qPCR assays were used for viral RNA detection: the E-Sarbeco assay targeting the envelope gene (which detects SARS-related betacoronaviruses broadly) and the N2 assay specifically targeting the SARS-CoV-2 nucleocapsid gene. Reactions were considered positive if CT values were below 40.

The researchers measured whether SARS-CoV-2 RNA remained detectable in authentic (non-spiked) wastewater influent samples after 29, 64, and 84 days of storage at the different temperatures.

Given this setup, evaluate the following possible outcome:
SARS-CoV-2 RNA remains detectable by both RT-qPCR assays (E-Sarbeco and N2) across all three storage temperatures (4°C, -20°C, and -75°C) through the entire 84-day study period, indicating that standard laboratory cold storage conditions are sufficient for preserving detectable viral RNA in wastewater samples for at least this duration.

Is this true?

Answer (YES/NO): YES